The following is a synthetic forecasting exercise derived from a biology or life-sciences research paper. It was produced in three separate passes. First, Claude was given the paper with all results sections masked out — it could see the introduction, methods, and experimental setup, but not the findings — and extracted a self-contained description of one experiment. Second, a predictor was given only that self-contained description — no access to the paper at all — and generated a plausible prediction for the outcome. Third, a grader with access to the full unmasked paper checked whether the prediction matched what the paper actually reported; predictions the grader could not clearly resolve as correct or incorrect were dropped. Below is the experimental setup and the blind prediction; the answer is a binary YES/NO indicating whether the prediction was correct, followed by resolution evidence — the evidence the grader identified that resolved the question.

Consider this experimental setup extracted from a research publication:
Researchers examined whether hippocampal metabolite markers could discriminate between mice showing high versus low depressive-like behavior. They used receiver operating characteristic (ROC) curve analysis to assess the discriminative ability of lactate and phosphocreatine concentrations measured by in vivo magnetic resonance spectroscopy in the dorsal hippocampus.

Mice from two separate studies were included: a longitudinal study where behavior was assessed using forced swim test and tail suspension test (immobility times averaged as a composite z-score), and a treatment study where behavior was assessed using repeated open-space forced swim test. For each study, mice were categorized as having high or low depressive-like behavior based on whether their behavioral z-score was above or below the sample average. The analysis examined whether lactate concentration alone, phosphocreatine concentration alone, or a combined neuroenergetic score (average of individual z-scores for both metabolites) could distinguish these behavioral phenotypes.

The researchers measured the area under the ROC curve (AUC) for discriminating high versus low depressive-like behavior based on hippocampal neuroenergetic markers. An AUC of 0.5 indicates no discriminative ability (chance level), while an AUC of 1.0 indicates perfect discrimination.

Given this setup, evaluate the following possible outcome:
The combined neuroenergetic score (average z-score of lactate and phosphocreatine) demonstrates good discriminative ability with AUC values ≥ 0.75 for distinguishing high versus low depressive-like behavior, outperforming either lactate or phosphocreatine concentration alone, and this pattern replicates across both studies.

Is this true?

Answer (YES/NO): NO